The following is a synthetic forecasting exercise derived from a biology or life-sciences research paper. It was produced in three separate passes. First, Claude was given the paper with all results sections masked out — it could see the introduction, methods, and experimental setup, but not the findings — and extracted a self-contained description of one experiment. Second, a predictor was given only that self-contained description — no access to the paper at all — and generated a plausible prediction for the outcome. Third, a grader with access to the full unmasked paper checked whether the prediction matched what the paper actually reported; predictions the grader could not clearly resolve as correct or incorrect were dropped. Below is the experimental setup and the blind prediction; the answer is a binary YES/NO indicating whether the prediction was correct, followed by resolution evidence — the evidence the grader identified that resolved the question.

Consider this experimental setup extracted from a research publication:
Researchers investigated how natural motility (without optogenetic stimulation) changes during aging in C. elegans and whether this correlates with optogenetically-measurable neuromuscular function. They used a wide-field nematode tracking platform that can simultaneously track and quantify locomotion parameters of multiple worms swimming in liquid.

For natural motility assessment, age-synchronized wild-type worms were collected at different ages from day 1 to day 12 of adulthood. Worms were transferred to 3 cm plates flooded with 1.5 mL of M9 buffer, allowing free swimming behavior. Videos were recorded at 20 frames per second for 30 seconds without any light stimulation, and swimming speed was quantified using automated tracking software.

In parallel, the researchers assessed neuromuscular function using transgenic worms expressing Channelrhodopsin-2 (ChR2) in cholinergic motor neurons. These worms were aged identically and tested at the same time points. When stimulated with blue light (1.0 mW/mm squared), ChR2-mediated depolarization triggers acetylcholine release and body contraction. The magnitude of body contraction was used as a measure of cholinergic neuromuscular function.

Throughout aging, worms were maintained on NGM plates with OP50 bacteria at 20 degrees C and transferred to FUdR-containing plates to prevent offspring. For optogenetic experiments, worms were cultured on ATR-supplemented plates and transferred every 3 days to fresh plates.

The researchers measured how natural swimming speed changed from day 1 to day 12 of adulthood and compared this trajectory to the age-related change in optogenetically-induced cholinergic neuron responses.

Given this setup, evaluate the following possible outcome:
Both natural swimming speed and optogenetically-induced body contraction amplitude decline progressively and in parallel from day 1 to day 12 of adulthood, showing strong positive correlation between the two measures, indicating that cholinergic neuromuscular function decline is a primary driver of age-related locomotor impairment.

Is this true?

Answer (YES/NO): YES